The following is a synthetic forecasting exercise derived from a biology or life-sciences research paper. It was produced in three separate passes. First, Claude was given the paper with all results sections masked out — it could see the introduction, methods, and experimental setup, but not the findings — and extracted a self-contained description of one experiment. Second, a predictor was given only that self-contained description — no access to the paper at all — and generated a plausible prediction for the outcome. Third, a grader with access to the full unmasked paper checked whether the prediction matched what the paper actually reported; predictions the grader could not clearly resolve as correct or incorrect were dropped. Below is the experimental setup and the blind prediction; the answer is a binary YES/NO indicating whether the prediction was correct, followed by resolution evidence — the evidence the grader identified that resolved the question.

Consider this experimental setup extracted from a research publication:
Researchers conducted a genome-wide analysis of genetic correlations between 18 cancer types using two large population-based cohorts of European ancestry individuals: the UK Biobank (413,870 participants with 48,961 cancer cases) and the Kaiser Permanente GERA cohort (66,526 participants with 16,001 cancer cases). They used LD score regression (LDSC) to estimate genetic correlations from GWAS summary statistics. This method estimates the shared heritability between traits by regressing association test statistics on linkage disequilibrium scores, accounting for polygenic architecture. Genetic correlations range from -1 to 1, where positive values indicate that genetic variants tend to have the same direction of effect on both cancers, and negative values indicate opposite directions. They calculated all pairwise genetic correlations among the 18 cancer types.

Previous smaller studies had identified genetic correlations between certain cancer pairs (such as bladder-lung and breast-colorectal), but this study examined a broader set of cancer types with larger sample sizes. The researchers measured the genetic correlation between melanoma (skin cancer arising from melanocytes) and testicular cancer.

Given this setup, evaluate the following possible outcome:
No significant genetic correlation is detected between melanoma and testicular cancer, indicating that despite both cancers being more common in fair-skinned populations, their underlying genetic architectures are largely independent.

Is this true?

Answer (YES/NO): NO